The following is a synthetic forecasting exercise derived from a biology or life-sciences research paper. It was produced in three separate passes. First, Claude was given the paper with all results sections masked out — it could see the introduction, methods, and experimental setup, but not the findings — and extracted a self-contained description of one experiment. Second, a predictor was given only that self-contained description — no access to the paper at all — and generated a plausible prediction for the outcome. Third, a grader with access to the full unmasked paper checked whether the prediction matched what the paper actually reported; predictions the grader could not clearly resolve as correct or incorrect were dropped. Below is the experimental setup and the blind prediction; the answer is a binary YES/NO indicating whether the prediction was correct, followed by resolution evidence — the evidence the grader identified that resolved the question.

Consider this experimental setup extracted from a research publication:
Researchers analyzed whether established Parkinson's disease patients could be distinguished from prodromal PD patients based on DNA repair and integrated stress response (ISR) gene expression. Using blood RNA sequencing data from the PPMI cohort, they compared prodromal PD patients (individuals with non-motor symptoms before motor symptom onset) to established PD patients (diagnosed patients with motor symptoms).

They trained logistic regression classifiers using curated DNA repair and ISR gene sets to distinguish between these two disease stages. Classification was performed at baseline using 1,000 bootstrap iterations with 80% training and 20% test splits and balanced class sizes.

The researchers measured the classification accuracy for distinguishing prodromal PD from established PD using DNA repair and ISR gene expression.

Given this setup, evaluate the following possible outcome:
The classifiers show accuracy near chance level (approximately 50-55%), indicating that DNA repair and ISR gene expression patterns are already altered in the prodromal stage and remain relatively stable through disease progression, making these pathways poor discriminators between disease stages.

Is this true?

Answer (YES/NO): NO